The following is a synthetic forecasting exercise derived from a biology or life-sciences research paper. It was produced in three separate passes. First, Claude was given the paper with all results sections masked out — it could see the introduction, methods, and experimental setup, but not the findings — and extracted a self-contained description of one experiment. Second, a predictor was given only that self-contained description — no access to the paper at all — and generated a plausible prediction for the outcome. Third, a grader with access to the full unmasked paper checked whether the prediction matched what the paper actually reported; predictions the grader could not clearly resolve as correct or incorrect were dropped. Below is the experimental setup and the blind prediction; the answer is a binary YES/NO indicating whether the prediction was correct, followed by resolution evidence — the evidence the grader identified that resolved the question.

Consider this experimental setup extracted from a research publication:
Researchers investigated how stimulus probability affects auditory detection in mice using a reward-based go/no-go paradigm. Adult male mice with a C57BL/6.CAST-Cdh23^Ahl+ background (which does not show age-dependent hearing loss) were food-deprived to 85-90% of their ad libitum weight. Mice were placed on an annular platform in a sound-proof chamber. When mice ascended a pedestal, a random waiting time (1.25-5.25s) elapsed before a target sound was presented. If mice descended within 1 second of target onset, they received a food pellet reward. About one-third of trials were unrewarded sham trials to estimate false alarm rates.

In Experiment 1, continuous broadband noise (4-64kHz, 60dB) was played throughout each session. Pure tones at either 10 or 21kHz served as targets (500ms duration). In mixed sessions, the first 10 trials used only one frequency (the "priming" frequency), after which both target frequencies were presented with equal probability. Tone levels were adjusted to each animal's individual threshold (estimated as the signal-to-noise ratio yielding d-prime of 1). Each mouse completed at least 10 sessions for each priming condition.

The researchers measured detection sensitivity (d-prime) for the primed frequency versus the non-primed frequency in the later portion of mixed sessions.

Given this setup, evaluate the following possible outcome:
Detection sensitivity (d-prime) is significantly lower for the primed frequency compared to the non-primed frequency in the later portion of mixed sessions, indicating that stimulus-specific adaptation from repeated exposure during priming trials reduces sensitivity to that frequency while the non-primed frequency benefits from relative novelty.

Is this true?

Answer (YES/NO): YES